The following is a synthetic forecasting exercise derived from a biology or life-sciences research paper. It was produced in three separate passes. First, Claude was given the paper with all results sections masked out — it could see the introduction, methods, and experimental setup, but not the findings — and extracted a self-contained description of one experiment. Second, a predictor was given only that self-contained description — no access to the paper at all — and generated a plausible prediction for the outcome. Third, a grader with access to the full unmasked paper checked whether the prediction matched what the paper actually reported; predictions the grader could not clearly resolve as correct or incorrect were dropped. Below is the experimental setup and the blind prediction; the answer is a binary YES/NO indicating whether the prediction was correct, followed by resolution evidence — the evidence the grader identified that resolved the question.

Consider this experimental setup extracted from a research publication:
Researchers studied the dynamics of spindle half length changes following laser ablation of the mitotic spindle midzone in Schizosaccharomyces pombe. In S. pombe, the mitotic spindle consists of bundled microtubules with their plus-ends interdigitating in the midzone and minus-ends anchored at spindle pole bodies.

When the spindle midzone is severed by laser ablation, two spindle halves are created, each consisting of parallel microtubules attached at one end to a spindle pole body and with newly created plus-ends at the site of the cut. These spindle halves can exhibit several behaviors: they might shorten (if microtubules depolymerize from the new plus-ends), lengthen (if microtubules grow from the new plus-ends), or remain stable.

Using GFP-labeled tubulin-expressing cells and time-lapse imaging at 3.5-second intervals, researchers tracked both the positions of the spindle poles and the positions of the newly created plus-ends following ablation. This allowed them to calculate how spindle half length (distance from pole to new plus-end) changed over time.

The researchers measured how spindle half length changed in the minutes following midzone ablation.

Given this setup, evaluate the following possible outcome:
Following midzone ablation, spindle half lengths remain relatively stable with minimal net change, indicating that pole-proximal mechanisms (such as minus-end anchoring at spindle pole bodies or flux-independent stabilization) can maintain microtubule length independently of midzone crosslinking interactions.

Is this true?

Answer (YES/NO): NO